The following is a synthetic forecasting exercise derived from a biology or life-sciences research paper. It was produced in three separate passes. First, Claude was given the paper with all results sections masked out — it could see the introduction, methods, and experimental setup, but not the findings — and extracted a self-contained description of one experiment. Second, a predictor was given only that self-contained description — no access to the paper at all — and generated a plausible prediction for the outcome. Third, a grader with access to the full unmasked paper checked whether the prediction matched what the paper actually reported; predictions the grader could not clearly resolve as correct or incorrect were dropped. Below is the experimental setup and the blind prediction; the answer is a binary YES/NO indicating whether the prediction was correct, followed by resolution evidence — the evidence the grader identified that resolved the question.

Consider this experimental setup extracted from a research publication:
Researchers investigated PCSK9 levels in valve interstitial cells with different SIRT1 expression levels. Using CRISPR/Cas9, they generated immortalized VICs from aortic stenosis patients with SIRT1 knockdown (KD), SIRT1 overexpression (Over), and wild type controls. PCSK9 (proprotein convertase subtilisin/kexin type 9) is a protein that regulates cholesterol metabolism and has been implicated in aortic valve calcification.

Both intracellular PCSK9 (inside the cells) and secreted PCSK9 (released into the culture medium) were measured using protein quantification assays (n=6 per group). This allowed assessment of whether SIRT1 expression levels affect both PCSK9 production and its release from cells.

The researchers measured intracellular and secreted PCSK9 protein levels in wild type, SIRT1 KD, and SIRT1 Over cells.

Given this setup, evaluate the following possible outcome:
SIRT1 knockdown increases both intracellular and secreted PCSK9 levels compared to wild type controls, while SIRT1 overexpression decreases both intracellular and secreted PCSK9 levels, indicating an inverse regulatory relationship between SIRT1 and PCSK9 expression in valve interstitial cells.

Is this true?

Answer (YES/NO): YES